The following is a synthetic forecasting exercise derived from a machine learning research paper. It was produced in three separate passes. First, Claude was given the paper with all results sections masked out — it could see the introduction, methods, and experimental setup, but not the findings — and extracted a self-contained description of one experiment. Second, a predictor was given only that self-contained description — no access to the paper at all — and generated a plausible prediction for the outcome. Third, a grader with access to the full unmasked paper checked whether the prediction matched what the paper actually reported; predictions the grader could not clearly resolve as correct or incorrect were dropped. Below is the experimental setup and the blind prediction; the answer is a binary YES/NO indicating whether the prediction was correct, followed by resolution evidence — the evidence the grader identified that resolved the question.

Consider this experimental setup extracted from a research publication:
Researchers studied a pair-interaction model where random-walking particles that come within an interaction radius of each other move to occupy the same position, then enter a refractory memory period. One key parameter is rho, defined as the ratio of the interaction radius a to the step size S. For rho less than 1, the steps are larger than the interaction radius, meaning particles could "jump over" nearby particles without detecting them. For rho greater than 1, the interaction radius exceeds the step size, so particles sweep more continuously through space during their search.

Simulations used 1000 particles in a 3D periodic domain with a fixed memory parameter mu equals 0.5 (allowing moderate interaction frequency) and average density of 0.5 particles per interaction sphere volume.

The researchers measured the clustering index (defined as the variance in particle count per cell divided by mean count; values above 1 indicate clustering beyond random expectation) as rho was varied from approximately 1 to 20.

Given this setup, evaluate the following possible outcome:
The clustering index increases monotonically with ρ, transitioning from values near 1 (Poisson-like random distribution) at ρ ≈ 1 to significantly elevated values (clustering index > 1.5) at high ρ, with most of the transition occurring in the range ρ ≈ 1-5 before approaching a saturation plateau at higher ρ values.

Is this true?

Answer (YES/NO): NO